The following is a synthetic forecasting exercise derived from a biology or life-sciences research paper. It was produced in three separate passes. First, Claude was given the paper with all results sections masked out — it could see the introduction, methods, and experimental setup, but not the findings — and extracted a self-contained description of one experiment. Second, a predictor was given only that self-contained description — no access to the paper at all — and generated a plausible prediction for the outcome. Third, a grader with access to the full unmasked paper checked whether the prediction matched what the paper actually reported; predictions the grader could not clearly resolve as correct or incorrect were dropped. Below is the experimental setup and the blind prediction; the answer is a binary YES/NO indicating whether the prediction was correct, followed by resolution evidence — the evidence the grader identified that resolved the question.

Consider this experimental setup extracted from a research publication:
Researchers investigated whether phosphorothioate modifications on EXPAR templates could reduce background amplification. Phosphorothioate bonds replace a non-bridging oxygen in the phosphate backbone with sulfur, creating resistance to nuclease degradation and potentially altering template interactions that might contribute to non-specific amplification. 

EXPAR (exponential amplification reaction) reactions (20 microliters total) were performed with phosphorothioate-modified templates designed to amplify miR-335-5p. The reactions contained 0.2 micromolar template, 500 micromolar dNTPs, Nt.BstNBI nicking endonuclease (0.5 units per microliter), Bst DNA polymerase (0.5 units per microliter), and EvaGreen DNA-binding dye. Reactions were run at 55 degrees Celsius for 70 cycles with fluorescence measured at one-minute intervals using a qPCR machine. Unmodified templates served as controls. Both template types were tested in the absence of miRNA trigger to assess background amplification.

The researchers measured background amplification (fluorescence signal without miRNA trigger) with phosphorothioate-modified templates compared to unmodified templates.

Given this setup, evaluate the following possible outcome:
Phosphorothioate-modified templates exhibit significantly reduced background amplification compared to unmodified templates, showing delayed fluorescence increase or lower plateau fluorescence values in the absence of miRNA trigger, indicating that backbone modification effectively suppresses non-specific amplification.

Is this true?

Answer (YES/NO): NO